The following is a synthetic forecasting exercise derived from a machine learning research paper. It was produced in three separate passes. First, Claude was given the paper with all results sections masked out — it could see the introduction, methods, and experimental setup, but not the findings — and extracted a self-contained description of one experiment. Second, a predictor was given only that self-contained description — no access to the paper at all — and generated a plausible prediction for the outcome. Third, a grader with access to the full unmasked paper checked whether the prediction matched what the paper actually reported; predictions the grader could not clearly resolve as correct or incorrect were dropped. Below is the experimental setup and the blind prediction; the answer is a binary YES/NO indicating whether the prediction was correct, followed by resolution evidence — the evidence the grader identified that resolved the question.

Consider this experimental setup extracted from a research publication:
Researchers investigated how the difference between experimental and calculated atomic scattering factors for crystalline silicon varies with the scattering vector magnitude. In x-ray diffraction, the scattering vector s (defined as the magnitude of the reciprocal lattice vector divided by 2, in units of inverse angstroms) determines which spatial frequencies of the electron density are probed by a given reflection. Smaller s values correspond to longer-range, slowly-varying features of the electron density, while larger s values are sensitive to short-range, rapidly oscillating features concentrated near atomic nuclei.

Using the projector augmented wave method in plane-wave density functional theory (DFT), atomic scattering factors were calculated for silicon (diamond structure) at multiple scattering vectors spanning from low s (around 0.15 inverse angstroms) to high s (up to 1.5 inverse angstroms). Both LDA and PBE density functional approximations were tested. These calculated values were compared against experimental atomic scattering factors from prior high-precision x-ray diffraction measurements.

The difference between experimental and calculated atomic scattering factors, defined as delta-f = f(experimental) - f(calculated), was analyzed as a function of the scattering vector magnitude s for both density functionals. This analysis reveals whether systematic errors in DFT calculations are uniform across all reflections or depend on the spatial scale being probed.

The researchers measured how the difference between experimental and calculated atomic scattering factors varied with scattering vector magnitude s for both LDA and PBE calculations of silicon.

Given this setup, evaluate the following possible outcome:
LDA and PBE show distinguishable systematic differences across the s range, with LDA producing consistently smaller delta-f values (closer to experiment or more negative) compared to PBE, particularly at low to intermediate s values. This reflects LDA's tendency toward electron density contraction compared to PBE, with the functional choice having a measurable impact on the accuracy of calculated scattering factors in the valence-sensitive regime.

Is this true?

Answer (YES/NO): NO